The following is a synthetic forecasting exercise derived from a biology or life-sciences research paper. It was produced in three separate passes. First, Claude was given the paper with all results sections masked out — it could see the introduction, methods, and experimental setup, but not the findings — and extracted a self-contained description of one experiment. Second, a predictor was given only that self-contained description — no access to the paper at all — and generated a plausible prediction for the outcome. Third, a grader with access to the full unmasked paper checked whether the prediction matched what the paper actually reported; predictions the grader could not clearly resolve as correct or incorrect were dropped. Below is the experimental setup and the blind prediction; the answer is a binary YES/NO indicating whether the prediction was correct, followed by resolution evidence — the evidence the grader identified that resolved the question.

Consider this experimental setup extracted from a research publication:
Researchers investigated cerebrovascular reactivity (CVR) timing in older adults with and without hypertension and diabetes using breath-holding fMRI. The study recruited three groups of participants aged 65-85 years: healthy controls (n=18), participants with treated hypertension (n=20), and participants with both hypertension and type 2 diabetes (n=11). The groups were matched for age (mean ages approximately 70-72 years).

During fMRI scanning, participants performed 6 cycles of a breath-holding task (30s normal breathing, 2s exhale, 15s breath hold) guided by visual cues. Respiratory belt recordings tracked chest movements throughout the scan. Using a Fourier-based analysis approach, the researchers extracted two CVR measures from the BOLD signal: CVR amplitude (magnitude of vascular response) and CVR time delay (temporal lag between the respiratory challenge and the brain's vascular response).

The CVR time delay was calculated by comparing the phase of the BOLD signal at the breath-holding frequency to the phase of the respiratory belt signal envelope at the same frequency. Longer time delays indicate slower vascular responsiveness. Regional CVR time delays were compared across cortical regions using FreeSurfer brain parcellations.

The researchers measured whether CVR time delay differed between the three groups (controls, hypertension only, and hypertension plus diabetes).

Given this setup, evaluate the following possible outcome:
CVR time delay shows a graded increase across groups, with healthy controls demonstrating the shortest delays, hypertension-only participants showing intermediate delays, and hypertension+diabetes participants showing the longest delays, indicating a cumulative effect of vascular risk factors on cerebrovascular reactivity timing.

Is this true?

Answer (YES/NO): NO